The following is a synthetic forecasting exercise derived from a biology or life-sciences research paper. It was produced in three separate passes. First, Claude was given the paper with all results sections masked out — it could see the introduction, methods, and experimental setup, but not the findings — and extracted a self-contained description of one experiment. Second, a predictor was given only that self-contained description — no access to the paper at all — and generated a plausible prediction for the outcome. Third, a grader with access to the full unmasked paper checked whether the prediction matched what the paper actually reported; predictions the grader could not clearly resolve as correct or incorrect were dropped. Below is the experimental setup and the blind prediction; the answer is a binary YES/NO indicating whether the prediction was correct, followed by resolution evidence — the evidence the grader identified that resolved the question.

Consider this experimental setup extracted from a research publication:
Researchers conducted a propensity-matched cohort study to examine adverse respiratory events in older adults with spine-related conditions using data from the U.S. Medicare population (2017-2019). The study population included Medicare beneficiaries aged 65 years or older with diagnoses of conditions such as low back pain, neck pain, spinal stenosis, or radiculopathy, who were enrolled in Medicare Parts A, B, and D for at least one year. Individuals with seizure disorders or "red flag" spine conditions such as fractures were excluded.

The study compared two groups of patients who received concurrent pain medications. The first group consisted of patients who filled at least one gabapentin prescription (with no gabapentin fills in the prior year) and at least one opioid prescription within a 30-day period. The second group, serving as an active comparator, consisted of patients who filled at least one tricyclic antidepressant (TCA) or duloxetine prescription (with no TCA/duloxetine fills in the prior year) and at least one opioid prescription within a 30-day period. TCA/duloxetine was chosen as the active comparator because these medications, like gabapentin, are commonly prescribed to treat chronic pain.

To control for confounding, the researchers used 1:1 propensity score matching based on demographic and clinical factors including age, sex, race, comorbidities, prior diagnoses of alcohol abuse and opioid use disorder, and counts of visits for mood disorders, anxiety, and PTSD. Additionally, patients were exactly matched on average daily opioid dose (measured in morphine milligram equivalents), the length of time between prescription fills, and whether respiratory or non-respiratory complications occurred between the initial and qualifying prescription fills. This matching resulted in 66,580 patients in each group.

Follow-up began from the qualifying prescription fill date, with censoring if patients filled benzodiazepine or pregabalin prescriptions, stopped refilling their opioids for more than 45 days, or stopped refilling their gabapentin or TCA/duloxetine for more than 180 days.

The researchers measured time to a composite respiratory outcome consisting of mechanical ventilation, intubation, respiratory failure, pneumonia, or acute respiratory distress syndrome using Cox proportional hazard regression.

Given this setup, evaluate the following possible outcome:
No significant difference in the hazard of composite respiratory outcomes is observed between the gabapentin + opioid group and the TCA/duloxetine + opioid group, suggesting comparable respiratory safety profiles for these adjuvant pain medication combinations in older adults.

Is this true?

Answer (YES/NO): NO